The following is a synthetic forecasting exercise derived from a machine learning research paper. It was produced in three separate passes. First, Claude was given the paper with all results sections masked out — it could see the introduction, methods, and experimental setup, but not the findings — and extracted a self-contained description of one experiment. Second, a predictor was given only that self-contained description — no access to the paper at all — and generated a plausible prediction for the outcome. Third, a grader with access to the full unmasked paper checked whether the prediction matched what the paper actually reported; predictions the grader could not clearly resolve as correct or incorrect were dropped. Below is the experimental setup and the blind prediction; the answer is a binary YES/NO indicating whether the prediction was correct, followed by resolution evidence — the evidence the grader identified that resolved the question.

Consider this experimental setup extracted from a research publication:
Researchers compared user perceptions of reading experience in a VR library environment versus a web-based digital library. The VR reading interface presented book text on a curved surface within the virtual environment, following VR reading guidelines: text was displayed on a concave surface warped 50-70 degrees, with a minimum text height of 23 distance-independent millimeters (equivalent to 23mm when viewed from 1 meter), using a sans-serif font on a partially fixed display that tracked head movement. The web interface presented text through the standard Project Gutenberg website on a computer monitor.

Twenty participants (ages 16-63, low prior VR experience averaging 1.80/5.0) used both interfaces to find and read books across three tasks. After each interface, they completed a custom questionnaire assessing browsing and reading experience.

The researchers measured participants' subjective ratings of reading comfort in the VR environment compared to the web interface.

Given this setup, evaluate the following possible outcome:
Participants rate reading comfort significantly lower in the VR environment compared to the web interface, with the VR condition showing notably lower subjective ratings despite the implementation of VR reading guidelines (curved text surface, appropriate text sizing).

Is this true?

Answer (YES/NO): NO